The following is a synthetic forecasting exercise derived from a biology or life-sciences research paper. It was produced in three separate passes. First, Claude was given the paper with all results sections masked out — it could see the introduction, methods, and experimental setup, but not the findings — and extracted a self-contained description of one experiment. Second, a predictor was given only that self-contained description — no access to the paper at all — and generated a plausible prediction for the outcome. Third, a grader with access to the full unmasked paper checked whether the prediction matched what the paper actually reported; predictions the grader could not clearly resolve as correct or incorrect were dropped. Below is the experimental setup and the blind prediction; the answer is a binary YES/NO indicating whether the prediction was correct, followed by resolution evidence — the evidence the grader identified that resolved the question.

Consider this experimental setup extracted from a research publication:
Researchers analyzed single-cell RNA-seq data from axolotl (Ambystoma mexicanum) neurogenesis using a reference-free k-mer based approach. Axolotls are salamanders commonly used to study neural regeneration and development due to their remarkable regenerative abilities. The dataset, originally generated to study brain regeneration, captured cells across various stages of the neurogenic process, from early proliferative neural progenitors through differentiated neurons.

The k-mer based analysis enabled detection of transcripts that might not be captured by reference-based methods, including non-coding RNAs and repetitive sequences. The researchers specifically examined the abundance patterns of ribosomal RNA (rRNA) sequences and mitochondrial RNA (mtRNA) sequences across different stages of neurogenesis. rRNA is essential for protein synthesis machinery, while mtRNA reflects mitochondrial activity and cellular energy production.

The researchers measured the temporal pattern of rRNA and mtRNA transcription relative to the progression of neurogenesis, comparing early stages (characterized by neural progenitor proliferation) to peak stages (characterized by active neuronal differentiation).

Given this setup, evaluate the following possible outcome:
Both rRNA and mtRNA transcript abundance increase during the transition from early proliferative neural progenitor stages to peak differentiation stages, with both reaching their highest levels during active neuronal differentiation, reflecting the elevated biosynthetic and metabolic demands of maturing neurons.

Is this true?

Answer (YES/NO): NO